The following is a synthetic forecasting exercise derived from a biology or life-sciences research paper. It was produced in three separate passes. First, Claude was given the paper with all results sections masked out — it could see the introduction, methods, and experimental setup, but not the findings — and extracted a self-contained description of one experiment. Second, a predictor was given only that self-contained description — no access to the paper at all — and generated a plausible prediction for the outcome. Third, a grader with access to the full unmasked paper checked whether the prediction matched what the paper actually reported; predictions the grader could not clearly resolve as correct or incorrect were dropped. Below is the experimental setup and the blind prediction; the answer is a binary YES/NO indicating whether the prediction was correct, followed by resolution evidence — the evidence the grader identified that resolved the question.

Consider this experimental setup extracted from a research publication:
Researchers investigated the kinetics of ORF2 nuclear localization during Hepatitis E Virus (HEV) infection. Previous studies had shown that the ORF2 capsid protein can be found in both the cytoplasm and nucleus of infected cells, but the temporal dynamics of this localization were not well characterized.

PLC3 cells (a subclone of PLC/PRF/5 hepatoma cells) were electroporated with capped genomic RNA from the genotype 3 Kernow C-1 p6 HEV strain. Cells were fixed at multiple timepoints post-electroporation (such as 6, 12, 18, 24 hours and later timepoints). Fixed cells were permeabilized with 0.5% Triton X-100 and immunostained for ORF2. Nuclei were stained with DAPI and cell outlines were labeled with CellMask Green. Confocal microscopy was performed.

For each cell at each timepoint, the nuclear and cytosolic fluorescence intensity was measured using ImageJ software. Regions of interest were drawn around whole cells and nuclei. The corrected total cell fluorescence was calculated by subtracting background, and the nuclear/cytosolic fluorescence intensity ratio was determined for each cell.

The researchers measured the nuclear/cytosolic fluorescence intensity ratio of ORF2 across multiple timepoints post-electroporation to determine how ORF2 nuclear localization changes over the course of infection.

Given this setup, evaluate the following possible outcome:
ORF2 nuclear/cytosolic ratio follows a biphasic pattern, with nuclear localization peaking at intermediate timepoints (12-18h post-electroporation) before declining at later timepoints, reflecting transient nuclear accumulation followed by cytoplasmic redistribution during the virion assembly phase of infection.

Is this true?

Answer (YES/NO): YES